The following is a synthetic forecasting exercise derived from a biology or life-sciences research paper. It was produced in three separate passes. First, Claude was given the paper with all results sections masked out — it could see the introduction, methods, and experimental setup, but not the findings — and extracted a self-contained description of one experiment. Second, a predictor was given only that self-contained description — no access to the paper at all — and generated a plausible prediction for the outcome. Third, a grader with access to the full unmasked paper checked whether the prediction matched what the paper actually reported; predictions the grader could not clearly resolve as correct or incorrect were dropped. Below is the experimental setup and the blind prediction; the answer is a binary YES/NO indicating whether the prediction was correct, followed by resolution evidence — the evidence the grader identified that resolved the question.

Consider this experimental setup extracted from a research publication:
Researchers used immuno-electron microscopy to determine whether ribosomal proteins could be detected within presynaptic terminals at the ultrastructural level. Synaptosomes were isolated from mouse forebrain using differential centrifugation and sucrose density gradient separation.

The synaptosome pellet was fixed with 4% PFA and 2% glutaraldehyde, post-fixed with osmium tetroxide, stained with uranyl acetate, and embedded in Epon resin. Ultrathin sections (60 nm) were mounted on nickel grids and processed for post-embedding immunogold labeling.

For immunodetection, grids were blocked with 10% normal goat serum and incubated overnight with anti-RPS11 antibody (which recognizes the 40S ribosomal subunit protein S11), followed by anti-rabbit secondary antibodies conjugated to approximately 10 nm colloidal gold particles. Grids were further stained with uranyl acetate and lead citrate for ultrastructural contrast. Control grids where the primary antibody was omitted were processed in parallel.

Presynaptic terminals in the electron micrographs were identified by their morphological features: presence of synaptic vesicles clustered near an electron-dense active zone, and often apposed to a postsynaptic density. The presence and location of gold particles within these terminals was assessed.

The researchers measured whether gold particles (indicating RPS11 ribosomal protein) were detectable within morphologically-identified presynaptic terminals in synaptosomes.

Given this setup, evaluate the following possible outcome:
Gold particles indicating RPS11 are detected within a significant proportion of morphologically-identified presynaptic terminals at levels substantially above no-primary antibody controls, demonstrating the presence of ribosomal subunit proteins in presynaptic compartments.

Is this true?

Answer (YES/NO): YES